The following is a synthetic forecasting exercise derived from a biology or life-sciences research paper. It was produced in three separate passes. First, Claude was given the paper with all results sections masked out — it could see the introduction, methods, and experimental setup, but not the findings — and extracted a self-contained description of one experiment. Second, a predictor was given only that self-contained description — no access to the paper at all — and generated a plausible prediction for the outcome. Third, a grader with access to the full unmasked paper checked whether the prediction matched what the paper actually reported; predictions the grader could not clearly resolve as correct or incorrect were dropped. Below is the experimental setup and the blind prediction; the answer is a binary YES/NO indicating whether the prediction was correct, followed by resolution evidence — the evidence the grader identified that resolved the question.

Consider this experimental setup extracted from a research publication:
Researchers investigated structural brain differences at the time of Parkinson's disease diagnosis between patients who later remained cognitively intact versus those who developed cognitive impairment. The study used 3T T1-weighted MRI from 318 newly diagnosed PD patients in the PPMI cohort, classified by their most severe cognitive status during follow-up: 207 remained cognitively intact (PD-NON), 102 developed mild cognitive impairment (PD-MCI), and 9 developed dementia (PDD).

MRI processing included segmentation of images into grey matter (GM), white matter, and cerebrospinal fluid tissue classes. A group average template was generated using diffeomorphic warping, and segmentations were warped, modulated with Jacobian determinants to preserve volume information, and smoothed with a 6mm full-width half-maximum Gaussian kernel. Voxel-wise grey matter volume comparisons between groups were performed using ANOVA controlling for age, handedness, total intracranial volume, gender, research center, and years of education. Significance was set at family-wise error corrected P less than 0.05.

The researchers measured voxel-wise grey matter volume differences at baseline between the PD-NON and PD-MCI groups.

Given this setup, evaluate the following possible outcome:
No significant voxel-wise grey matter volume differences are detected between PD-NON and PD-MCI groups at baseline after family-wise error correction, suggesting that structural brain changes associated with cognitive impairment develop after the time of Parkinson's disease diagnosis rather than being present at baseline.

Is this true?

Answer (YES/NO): NO